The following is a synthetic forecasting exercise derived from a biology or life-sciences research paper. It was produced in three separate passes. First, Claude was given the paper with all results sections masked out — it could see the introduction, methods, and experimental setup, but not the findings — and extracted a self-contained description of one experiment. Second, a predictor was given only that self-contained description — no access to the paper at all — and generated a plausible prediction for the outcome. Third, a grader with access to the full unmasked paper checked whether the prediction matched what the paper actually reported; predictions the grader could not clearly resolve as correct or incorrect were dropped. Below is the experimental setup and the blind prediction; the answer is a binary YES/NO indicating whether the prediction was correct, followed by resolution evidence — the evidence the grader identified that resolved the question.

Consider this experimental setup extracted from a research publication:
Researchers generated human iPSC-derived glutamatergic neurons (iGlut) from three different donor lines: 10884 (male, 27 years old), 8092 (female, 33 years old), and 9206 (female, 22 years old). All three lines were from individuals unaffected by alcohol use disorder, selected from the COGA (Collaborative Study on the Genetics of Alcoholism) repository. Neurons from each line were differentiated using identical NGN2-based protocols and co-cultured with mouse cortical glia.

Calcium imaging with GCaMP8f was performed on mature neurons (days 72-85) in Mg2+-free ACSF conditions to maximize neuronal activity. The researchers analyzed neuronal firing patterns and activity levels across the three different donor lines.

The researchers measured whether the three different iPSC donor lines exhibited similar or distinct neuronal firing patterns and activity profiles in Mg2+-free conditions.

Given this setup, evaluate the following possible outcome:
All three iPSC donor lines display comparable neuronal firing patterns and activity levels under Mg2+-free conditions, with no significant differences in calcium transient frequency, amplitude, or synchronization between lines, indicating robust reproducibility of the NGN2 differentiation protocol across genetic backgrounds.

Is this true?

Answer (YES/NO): NO